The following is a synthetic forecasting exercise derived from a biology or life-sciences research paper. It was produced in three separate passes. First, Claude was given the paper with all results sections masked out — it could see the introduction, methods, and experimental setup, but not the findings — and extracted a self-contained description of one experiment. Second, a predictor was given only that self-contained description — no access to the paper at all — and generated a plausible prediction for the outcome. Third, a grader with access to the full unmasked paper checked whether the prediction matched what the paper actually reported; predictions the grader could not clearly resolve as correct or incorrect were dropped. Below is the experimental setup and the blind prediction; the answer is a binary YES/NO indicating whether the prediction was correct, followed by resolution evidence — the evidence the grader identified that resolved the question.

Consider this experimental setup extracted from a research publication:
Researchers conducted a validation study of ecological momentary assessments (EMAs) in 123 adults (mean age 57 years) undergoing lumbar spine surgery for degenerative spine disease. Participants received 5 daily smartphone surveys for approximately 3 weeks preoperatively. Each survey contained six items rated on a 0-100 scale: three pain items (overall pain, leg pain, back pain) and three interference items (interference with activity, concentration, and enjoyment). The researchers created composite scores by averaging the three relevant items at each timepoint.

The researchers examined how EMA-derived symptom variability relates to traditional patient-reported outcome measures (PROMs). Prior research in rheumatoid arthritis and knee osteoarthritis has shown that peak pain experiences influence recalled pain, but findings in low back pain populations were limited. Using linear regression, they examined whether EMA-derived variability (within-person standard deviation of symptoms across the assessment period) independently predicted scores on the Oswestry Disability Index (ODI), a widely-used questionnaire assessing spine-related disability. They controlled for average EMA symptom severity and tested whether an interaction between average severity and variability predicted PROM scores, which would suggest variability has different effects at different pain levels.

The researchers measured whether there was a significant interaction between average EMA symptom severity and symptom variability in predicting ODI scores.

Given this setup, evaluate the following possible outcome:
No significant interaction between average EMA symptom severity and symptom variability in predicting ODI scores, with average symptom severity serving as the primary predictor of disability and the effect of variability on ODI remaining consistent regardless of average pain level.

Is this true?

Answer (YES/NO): YES